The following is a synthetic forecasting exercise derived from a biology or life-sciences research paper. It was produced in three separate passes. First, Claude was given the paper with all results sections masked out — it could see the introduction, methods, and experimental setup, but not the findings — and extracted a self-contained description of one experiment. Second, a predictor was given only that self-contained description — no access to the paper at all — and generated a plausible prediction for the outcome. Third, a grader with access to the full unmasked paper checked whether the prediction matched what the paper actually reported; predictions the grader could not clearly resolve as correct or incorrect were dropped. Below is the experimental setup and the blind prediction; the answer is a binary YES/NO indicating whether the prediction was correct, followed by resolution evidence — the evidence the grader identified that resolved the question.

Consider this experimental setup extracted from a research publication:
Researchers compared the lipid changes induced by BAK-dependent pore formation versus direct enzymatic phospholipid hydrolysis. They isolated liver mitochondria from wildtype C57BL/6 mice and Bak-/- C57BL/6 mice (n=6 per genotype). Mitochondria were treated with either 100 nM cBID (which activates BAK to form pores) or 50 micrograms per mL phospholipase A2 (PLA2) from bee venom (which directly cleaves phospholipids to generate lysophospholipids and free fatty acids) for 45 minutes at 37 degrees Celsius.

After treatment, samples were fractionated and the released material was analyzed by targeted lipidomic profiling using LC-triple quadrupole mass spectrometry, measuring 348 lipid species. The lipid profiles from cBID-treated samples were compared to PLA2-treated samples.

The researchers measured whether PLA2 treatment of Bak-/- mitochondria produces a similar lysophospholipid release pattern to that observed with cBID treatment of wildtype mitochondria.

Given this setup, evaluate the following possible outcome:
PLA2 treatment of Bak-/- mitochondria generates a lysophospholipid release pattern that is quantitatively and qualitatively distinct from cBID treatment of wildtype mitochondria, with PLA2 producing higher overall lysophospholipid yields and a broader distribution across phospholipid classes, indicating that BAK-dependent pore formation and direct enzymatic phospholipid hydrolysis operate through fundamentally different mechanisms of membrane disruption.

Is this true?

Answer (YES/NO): NO